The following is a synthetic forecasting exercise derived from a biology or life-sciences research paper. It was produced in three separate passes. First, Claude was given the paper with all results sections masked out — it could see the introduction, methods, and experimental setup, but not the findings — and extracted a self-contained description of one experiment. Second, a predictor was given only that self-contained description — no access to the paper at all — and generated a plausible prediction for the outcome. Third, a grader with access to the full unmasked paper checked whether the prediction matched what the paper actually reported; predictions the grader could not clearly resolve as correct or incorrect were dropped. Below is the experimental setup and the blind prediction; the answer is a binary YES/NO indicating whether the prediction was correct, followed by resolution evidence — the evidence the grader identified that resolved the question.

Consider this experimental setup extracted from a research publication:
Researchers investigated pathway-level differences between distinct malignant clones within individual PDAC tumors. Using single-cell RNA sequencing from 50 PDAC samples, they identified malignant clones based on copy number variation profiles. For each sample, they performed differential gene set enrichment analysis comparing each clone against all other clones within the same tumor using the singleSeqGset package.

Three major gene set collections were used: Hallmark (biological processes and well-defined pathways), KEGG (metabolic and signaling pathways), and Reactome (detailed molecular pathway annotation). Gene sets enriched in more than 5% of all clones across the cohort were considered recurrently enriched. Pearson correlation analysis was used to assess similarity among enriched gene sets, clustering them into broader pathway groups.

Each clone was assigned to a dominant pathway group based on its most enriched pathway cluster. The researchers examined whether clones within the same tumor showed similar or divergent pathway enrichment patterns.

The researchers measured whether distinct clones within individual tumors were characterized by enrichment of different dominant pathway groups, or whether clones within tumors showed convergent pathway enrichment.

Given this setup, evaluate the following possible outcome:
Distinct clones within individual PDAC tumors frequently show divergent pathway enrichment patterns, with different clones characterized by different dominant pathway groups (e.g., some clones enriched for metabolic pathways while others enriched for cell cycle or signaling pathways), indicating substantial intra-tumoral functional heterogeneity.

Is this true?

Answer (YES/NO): YES